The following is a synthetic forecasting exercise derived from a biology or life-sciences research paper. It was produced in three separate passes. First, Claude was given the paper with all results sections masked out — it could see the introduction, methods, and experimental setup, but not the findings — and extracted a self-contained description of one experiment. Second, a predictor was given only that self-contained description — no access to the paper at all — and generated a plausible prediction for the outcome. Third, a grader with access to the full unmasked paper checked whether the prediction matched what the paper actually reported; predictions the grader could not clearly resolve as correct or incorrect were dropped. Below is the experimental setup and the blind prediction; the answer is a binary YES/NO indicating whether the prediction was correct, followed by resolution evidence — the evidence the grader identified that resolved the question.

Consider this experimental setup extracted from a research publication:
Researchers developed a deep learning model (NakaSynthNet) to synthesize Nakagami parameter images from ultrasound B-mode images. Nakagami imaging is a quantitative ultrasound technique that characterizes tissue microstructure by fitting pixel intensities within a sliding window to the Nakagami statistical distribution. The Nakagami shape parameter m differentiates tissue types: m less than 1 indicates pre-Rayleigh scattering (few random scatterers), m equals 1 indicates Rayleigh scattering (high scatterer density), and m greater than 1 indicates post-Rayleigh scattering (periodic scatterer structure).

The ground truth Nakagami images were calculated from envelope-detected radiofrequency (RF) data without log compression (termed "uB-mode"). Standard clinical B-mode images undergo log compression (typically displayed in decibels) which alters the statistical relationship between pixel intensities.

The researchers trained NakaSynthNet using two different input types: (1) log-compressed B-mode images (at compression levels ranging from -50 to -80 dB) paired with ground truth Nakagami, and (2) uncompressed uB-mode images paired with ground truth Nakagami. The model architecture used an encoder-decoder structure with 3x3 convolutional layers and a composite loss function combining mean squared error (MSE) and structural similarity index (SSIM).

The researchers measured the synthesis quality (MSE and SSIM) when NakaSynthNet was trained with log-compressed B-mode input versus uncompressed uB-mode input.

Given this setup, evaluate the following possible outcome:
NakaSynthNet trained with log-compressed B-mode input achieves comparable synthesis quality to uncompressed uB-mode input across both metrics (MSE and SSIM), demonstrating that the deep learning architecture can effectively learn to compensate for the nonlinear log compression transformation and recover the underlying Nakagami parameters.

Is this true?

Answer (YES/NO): YES